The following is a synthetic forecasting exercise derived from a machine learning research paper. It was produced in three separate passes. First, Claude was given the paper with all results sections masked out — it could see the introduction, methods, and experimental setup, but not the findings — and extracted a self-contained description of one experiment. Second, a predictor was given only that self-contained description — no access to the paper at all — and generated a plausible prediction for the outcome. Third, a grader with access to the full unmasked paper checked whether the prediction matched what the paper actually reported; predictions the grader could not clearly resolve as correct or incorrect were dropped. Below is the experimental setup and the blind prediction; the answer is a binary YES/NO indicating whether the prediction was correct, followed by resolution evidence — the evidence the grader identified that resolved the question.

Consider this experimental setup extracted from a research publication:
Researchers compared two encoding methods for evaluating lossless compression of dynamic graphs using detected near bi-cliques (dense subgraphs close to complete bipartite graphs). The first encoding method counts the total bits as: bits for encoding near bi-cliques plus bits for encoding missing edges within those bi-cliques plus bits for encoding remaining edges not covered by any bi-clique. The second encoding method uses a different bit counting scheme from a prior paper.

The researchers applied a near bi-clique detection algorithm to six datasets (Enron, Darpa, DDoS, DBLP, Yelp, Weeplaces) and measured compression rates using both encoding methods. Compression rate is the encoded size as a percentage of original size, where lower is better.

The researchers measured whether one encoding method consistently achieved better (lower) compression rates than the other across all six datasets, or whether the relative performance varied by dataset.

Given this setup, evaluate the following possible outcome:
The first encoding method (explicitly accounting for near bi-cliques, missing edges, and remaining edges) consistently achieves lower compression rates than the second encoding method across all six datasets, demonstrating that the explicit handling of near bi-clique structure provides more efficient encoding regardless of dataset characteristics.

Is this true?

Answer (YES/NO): NO